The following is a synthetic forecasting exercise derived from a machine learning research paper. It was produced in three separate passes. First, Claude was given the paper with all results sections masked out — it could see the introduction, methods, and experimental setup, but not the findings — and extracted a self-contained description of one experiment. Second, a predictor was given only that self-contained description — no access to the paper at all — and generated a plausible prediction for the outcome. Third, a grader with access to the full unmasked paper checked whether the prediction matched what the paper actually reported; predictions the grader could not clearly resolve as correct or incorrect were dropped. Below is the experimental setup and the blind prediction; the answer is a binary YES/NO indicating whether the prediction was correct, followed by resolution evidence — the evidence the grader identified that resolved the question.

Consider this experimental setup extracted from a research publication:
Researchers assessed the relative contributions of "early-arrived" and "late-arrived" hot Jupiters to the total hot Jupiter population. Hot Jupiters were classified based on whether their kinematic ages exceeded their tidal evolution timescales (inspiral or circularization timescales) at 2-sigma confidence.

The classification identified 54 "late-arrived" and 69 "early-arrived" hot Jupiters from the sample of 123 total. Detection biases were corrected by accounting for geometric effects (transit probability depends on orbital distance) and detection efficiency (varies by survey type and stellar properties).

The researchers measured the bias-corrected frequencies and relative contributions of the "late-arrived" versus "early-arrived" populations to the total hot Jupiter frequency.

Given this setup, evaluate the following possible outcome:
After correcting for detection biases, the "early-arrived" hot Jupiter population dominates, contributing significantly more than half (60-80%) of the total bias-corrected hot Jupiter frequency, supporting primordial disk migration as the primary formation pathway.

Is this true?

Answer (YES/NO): YES